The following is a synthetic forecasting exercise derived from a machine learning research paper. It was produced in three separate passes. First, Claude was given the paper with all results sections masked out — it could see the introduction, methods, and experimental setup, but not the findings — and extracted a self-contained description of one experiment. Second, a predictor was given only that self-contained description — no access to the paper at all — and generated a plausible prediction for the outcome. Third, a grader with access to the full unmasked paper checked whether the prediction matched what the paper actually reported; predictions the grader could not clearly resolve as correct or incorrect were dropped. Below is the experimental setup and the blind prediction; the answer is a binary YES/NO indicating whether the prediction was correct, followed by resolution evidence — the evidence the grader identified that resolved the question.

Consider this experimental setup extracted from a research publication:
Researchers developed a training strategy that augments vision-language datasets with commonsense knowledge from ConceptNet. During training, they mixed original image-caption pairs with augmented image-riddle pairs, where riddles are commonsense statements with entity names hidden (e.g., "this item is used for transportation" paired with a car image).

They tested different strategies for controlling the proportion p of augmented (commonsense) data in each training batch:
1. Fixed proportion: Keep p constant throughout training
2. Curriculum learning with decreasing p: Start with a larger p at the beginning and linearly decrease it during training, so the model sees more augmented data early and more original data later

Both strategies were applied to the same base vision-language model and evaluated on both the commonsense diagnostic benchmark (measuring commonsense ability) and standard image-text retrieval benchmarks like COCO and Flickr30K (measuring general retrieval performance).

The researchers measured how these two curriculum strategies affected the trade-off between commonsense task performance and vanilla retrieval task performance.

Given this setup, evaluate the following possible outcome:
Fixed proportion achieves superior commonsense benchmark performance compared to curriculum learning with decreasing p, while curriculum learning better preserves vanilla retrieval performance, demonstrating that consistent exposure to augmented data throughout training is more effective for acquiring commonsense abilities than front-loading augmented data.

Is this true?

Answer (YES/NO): NO